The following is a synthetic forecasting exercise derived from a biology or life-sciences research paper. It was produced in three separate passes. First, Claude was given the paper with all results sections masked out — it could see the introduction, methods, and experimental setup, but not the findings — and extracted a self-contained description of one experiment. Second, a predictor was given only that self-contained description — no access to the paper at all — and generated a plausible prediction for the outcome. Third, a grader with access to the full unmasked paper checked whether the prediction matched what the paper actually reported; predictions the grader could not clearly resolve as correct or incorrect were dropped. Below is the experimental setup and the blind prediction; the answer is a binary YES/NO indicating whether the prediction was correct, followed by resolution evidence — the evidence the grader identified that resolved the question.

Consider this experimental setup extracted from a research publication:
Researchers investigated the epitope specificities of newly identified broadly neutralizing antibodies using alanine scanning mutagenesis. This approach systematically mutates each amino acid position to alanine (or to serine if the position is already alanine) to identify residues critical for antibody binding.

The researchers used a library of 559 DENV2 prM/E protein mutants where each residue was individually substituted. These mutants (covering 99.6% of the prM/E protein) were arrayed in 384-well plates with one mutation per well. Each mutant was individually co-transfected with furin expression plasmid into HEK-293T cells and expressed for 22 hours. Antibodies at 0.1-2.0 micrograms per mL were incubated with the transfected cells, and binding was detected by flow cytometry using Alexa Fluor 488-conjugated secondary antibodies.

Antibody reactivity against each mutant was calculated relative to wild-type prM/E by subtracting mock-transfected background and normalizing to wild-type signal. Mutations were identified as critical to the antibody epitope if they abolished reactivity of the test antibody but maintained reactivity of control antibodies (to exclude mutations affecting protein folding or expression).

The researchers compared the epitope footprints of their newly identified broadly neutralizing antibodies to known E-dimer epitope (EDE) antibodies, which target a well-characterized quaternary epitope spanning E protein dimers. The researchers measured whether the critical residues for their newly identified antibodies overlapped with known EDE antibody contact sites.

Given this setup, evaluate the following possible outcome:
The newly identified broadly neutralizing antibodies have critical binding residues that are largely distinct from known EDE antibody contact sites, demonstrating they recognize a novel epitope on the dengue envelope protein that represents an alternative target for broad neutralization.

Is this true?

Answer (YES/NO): YES